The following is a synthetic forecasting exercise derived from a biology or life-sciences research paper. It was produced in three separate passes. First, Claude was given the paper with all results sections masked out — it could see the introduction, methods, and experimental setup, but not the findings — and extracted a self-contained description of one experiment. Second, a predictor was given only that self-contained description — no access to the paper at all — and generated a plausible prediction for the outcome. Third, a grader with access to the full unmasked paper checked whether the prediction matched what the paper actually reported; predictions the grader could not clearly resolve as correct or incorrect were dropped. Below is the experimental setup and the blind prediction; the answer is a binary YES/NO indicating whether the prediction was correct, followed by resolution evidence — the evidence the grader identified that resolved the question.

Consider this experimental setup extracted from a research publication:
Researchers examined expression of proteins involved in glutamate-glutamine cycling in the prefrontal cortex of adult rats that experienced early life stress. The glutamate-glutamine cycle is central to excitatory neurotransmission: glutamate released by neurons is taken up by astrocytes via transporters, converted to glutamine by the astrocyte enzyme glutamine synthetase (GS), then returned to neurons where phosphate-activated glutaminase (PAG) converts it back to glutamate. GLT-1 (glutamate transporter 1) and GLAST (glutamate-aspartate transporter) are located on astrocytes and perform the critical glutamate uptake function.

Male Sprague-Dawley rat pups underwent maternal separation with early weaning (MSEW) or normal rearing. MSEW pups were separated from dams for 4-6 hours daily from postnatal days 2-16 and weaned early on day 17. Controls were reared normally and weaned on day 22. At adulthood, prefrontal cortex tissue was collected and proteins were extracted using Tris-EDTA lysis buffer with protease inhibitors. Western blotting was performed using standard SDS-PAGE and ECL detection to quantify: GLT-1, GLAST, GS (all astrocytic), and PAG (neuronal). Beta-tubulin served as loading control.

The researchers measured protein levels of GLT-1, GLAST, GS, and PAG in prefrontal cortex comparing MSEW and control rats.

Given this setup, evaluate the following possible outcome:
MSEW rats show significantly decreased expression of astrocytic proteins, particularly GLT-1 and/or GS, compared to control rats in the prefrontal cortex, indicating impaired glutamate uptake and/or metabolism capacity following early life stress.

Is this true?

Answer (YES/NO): NO